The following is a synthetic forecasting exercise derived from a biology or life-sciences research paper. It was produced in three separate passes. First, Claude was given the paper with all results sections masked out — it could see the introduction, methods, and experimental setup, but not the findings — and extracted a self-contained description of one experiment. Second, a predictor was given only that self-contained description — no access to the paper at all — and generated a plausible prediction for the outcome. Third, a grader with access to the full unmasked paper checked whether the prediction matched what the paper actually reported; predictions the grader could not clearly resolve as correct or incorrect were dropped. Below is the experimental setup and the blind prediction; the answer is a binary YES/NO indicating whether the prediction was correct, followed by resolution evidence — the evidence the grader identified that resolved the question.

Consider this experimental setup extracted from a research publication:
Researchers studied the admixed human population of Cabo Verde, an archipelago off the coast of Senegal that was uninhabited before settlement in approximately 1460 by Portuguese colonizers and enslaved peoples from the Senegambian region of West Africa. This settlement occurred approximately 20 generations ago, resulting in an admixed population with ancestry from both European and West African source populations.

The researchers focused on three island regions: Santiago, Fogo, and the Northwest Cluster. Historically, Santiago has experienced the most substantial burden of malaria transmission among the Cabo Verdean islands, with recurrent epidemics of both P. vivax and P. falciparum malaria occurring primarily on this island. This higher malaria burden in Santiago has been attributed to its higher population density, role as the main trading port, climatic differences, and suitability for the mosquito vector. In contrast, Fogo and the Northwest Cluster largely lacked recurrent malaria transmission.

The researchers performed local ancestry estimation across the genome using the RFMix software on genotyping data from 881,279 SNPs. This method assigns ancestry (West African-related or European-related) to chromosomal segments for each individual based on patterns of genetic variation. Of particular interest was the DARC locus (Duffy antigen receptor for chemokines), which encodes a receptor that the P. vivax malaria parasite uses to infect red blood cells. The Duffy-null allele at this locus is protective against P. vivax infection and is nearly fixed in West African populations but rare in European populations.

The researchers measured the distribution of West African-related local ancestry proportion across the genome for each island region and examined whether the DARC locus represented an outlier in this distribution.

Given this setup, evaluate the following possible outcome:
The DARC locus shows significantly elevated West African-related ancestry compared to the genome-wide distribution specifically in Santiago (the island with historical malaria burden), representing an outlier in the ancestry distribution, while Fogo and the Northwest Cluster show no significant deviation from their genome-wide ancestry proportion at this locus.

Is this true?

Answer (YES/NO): YES